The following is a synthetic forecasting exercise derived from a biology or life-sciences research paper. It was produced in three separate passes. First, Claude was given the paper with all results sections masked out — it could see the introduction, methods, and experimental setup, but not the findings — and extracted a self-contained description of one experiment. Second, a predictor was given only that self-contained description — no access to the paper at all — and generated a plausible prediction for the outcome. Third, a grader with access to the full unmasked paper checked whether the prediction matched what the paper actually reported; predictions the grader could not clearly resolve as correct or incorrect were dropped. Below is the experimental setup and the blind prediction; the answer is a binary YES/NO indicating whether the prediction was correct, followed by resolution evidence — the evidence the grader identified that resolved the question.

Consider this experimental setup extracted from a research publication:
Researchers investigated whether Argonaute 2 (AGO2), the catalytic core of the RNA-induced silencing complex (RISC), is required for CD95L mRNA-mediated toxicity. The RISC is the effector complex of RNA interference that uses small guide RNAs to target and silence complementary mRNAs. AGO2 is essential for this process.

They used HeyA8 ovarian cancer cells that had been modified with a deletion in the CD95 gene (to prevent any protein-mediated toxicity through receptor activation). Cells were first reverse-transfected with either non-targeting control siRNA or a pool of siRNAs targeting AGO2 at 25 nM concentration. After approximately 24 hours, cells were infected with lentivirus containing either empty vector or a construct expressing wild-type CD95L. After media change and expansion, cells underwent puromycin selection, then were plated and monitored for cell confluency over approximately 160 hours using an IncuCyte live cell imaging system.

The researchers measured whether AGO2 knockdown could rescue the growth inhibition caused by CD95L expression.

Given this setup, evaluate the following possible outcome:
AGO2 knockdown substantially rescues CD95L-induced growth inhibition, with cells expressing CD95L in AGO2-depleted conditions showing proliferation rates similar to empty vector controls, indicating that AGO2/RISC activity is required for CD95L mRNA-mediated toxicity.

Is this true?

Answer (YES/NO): YES